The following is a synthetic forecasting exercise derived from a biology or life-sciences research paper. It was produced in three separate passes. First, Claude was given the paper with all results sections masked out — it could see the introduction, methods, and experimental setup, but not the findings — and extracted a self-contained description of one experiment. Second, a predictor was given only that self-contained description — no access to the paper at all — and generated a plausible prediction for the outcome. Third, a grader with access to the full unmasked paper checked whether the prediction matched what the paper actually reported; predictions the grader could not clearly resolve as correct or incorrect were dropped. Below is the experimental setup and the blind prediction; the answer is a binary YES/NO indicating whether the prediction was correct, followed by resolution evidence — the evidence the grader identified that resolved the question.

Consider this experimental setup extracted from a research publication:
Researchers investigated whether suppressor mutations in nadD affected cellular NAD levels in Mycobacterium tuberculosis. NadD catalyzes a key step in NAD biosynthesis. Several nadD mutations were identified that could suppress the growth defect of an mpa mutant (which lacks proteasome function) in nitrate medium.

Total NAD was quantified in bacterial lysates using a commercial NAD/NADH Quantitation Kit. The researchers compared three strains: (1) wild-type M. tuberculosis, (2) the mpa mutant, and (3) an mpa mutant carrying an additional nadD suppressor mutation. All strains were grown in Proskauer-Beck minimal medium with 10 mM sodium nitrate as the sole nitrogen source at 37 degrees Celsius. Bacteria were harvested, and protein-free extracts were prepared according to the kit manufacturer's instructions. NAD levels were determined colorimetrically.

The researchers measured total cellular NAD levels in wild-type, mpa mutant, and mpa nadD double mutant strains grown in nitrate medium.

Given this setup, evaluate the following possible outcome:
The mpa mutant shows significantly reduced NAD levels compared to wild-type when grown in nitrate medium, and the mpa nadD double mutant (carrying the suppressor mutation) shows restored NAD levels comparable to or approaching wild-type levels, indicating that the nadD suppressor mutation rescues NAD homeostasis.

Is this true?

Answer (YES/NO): YES